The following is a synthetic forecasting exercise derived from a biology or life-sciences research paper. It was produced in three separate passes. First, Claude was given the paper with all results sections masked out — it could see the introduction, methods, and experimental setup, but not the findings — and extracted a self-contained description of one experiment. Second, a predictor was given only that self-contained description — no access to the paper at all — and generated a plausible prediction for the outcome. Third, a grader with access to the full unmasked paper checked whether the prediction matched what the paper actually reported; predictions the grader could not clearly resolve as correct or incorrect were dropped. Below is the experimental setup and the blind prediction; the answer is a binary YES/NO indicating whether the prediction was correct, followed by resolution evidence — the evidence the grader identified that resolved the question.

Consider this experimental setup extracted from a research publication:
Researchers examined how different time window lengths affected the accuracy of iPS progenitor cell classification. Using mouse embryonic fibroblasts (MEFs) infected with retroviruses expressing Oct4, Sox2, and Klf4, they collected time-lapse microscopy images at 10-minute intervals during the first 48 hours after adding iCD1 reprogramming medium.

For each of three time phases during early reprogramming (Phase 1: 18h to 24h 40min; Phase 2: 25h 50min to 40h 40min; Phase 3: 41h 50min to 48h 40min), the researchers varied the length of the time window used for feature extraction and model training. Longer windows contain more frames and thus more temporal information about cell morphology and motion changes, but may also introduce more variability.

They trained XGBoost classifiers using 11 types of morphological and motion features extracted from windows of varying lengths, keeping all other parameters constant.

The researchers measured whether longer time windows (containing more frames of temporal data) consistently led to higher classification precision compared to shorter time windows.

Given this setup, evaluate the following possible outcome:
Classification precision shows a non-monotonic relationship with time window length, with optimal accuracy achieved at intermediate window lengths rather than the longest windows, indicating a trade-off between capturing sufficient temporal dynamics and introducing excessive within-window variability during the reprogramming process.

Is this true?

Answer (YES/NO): NO